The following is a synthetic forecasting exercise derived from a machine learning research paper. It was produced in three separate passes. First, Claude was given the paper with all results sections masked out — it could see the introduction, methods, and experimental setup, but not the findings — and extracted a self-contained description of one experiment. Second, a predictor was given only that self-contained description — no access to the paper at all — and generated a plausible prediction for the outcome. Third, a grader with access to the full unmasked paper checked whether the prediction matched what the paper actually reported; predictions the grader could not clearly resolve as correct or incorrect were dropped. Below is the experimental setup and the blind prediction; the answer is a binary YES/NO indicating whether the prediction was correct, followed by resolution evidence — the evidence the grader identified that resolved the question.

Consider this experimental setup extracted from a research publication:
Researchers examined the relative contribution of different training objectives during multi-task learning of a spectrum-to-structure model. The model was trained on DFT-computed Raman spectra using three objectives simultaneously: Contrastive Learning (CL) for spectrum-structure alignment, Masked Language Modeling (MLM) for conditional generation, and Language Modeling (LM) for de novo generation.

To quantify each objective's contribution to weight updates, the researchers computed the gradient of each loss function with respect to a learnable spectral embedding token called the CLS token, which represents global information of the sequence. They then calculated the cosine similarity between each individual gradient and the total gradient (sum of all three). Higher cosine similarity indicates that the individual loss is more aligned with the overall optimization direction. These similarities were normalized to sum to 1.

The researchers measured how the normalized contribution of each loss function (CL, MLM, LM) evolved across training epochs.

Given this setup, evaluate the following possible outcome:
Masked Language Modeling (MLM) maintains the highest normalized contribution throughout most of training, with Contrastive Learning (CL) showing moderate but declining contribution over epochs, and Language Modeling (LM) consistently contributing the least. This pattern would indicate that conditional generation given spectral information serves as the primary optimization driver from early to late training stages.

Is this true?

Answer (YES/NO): NO